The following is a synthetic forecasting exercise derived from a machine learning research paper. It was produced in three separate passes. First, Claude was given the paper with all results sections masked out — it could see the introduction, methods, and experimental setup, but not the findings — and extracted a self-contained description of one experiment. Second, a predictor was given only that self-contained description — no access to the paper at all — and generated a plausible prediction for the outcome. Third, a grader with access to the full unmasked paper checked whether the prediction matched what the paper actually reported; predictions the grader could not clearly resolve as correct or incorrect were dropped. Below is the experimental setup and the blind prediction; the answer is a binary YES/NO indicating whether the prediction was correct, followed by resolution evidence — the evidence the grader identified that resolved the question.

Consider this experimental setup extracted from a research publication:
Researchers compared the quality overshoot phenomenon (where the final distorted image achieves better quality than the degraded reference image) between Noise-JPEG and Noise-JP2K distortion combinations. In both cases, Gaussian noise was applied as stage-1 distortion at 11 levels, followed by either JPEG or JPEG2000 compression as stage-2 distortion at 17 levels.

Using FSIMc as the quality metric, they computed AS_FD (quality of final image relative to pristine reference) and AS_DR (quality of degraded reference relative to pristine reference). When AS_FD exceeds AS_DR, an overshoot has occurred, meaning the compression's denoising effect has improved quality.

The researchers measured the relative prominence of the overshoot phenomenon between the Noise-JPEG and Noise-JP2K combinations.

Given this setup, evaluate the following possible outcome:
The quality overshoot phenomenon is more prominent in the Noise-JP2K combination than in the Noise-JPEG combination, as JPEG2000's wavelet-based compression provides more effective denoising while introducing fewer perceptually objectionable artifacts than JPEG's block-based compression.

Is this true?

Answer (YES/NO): YES